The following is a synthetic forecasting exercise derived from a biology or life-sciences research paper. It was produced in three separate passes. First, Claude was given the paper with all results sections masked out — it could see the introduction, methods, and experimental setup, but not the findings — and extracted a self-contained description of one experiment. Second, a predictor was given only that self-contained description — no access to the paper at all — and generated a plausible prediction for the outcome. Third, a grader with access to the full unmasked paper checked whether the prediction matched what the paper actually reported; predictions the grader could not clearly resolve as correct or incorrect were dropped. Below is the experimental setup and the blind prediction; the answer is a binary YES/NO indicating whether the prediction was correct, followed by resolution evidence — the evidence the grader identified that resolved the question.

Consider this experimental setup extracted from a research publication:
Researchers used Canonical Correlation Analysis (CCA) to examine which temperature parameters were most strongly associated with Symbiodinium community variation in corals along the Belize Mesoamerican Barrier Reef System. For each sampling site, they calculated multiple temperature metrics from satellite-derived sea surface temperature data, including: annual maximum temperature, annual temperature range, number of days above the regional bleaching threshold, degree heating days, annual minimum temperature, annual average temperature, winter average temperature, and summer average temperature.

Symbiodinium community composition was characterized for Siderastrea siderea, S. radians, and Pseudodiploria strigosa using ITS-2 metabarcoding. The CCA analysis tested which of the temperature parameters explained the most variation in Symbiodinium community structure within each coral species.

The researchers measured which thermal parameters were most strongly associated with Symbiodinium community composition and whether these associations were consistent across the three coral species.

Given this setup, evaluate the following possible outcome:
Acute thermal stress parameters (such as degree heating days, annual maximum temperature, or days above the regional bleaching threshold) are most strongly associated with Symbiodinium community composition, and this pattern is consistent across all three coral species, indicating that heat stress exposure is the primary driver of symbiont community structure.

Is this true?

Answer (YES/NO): NO